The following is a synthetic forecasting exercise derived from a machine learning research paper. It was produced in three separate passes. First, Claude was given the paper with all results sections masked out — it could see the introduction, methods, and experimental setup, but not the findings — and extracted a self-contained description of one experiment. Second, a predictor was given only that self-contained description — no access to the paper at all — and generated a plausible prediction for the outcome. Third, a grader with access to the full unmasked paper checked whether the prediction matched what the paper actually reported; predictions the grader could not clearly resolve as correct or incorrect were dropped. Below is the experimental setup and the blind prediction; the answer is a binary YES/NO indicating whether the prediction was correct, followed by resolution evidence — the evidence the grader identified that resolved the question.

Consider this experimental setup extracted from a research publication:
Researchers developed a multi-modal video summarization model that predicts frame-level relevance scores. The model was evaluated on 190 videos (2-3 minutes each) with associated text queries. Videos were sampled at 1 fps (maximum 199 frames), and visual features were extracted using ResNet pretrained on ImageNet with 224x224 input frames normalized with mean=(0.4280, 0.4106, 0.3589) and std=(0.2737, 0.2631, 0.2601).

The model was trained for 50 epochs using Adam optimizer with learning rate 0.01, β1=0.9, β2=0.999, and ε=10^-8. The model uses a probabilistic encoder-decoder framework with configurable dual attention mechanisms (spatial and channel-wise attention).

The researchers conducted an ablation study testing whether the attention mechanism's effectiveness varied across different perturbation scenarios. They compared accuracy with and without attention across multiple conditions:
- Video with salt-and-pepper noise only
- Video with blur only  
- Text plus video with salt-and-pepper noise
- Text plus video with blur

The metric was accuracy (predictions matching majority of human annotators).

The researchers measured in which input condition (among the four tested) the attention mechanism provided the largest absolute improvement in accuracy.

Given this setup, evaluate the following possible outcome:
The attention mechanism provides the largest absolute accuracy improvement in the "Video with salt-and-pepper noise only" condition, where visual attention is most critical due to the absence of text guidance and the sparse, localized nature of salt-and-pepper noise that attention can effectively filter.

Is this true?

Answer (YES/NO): NO